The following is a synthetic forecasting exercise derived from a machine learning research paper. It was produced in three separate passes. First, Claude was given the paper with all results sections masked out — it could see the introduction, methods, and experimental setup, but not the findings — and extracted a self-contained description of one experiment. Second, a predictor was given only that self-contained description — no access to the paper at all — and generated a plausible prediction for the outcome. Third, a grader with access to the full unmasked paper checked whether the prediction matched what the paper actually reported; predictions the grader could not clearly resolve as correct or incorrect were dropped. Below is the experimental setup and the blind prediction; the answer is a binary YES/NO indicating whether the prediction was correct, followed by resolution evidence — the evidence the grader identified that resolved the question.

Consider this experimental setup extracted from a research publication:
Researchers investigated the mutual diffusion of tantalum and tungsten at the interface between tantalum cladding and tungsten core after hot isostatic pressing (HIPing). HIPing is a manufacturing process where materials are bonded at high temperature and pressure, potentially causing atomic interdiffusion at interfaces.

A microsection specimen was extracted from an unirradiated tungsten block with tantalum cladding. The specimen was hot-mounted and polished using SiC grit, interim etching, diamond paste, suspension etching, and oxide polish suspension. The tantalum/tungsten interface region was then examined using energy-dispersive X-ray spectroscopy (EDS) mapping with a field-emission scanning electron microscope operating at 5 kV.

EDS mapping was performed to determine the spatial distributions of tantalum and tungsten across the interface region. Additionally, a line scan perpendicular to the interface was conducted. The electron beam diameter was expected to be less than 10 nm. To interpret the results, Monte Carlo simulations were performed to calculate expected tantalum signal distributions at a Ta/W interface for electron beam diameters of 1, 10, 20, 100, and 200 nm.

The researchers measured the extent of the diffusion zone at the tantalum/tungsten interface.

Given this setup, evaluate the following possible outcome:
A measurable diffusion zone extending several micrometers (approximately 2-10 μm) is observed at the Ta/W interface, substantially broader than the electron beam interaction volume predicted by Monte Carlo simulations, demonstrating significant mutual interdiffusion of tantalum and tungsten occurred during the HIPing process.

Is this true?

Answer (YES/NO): NO